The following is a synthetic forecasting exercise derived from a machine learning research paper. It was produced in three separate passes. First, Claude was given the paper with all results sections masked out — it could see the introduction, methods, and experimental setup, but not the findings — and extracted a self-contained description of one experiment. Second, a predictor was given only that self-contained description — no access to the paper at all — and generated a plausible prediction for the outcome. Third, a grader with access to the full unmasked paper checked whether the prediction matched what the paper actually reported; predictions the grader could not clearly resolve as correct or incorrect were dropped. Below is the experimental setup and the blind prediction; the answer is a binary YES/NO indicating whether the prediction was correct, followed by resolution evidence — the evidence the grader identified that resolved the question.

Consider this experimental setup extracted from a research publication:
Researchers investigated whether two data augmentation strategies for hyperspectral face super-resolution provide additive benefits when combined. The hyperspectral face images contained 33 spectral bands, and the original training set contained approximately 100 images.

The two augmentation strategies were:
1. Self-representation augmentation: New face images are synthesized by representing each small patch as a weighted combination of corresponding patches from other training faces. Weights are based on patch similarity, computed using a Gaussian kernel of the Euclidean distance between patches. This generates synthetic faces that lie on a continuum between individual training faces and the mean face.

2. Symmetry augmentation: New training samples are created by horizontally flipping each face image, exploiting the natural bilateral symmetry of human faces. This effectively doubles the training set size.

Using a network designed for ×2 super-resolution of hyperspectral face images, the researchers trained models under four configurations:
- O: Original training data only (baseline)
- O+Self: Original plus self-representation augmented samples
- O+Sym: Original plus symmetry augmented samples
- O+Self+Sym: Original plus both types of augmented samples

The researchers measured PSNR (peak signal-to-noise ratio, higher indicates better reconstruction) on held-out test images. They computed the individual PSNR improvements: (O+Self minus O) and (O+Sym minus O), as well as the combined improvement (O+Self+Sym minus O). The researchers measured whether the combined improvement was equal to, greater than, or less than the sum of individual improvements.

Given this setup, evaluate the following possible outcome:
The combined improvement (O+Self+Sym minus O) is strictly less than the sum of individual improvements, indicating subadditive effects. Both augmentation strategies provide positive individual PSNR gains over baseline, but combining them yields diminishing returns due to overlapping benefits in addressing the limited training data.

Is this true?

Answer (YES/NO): YES